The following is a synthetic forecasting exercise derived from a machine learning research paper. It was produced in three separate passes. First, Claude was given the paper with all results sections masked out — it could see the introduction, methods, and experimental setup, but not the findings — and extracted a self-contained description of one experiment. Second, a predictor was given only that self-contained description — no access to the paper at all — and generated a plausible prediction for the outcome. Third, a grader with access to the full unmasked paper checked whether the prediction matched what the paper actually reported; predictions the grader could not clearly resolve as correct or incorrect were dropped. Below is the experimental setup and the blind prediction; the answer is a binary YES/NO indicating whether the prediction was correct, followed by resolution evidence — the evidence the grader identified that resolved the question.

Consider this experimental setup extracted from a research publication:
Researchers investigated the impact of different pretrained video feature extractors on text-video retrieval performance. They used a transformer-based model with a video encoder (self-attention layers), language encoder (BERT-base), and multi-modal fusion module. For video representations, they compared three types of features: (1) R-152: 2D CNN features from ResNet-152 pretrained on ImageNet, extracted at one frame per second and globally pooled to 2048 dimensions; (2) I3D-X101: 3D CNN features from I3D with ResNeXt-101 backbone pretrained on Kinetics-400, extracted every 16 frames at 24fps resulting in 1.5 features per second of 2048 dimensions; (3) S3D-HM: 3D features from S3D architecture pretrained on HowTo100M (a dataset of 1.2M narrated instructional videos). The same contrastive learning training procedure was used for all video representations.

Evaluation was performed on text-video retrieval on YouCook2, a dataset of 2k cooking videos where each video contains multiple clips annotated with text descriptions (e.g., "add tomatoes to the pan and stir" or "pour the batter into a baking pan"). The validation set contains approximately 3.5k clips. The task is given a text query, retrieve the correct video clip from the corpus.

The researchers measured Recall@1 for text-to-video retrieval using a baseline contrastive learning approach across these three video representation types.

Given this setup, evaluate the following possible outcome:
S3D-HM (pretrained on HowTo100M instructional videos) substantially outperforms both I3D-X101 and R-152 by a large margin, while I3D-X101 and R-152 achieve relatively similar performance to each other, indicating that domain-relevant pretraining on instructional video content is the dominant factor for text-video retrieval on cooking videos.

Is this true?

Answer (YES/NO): NO